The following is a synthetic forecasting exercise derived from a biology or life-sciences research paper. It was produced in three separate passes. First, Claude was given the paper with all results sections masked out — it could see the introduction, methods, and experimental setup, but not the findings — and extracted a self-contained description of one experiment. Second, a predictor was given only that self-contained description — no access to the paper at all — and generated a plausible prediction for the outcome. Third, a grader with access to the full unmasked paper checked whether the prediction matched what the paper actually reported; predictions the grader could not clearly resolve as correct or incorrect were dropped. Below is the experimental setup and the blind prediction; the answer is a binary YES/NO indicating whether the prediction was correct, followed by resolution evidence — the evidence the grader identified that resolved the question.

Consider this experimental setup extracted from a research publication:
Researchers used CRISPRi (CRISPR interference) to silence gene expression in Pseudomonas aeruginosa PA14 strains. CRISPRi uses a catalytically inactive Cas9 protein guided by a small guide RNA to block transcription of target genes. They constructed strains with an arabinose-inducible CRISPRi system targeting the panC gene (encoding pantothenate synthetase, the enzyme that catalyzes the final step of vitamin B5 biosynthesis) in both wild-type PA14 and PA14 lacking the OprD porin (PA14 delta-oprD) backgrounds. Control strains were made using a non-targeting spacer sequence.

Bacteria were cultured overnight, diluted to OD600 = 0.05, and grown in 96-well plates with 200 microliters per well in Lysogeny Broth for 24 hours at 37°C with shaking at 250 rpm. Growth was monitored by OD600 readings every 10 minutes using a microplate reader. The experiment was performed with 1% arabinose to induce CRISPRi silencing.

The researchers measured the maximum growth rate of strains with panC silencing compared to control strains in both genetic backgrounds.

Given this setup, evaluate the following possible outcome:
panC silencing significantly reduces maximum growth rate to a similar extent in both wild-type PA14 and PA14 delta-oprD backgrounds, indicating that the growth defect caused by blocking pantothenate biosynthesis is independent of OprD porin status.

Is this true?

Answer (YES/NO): NO